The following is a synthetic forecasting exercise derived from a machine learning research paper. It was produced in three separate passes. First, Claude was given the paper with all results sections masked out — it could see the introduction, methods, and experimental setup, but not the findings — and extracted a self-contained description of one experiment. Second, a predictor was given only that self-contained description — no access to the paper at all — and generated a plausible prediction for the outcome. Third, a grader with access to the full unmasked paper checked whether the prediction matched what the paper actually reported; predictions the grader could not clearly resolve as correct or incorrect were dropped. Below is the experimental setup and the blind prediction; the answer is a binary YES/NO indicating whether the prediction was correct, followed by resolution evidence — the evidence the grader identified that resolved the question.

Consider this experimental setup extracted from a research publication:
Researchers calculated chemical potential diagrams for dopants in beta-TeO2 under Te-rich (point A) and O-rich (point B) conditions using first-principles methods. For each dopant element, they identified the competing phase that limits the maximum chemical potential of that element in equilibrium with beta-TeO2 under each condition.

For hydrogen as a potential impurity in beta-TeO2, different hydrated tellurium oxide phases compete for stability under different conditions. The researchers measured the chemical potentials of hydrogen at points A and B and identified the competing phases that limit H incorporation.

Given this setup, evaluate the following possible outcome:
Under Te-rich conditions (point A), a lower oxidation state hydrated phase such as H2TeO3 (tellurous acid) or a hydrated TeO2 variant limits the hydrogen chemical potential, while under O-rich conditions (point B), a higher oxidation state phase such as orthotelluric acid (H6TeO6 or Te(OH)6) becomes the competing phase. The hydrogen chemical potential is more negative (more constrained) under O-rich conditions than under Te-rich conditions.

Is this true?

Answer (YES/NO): NO